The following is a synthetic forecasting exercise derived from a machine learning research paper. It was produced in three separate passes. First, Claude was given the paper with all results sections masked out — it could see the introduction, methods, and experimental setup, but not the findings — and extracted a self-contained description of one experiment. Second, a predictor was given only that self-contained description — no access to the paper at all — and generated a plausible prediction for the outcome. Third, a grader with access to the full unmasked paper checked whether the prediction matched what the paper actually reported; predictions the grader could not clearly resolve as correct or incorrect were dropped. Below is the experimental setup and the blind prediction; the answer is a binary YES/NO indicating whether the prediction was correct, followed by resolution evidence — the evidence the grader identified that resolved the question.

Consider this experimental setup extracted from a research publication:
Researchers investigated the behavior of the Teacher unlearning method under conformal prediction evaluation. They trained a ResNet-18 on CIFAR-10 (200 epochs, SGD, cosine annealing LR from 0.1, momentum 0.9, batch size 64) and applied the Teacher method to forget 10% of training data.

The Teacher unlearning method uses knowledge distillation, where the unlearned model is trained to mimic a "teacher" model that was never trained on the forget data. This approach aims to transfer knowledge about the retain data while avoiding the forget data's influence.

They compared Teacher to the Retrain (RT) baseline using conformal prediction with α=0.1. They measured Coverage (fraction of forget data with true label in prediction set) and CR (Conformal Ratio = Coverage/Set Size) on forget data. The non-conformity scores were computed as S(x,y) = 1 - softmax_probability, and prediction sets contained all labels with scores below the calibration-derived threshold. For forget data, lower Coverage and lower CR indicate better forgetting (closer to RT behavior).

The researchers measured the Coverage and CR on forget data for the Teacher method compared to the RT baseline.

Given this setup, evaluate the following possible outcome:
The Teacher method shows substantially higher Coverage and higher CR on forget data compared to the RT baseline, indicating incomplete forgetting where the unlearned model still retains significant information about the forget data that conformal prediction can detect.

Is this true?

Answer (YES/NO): YES